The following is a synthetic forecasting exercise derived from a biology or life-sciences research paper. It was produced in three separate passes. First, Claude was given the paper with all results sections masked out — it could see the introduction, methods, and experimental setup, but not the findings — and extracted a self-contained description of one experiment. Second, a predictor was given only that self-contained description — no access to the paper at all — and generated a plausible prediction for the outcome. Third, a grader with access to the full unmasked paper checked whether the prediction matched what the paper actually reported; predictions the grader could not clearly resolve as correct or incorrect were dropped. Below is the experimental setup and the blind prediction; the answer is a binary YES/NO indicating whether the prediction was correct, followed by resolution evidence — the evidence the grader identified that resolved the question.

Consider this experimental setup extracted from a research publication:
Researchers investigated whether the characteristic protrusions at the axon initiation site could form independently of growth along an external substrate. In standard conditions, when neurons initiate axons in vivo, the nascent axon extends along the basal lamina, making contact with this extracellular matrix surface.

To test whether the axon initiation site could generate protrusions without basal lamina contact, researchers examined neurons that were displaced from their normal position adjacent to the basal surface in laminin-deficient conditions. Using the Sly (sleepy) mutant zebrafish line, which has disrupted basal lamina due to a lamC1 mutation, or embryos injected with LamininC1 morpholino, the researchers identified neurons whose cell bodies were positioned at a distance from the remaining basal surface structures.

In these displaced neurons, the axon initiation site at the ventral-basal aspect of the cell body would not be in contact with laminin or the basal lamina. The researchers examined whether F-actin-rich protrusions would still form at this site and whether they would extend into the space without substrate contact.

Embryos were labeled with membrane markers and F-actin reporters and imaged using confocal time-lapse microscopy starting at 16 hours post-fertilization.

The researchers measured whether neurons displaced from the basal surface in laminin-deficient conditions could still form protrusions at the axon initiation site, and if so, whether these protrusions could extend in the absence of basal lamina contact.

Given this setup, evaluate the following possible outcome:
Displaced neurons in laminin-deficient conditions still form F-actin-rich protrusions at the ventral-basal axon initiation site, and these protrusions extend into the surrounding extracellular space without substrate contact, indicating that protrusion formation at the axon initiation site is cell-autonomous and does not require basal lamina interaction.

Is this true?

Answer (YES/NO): NO